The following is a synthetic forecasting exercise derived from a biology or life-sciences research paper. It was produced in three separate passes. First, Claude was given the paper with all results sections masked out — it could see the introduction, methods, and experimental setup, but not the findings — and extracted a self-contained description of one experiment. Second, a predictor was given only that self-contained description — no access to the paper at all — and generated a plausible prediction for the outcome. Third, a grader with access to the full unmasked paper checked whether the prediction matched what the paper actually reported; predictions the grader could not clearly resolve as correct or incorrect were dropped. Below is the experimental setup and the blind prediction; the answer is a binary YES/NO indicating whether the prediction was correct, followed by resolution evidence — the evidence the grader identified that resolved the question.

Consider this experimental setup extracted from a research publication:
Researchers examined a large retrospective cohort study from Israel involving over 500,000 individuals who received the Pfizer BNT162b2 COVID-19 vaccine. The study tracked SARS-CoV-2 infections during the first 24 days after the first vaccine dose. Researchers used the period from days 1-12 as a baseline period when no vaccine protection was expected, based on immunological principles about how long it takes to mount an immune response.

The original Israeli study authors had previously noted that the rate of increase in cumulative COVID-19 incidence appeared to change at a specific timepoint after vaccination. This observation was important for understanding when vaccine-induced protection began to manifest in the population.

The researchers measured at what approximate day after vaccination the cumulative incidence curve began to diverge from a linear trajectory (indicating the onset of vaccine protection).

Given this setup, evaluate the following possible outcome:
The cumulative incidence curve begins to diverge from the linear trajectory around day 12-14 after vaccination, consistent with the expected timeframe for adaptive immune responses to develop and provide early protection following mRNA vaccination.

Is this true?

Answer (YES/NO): YES